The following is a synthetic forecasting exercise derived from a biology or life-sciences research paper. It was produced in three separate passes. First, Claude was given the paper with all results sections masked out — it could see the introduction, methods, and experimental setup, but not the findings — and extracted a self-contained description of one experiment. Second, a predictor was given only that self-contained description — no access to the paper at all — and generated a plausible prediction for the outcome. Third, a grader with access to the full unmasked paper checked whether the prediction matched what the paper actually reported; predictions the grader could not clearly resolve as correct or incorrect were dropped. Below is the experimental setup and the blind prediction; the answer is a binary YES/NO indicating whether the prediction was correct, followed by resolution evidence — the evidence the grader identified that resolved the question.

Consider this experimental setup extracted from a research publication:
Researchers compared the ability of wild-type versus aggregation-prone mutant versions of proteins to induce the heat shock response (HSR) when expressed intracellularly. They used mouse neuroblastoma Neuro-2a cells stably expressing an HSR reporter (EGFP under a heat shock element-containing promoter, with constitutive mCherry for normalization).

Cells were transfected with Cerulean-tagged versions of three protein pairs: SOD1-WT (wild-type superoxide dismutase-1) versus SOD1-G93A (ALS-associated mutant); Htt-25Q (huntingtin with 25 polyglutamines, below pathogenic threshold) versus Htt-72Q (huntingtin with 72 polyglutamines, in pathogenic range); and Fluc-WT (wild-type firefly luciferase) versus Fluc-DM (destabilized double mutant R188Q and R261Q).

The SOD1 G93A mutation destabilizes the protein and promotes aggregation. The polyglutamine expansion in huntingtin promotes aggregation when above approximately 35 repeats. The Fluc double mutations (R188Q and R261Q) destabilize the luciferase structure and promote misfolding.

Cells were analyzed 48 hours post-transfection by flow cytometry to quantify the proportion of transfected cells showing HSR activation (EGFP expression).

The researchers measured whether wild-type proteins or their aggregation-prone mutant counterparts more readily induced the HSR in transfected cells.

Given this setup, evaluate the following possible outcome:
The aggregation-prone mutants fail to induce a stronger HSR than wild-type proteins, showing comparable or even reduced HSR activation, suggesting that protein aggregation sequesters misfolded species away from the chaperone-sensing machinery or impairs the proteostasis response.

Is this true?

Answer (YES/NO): NO